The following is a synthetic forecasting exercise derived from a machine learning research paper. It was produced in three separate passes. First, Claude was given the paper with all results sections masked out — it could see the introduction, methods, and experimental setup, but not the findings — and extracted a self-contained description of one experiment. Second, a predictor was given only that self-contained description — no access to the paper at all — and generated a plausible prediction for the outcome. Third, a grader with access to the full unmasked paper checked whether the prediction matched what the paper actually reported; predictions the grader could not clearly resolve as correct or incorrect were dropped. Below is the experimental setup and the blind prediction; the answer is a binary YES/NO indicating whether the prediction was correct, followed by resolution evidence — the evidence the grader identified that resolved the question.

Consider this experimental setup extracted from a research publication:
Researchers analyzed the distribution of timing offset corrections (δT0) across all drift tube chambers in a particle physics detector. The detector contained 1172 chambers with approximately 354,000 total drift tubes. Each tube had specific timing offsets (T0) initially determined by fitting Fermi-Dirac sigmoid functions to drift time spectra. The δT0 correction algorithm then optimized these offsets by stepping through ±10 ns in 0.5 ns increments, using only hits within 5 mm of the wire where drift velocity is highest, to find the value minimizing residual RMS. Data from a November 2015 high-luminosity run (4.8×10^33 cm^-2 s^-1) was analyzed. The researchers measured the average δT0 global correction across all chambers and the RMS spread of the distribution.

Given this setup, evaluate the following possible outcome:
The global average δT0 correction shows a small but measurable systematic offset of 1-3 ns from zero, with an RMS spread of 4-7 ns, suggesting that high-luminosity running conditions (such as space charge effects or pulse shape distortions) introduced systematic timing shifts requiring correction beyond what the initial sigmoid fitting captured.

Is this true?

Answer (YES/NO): NO